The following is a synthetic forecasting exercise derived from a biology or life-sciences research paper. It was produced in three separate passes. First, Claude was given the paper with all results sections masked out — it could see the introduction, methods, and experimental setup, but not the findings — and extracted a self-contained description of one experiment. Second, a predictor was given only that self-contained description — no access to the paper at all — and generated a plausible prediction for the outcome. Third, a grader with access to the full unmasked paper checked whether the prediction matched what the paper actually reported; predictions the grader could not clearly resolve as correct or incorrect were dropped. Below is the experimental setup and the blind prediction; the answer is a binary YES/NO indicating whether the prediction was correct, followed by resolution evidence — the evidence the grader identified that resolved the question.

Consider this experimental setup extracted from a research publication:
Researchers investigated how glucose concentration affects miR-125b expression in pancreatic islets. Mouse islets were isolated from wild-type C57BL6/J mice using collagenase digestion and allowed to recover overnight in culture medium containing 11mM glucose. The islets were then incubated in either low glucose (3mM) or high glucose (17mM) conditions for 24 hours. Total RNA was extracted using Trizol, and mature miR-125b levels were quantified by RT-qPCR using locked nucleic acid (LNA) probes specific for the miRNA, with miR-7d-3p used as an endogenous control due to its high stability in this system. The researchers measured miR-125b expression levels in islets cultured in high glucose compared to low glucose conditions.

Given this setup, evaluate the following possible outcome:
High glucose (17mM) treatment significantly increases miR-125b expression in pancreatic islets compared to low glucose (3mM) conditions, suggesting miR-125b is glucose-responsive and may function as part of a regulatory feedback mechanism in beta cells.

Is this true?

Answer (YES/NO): YES